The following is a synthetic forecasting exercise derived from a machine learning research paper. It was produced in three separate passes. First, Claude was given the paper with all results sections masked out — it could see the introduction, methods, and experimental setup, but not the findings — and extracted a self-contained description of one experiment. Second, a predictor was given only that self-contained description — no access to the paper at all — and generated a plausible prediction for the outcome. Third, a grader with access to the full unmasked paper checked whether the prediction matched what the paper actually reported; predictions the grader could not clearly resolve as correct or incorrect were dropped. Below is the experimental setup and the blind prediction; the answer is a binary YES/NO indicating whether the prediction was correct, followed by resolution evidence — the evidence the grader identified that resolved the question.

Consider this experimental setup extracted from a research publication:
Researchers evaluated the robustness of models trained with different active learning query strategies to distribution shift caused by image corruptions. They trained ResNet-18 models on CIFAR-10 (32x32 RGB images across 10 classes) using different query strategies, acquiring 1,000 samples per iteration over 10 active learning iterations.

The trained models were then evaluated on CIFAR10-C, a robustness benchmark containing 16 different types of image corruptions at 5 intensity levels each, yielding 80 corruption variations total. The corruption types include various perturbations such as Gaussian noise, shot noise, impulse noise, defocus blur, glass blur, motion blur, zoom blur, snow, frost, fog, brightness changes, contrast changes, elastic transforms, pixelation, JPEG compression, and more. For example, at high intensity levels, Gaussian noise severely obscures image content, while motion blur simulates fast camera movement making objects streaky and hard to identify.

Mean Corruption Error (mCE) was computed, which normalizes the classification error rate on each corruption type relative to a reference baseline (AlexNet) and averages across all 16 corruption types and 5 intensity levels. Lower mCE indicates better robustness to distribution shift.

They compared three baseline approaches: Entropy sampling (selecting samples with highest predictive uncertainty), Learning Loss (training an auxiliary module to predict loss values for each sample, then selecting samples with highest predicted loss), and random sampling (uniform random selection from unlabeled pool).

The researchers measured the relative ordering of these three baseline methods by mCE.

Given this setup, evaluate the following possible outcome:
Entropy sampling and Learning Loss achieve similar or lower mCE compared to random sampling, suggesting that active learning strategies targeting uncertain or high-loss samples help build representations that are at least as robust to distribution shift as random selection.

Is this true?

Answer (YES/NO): YES